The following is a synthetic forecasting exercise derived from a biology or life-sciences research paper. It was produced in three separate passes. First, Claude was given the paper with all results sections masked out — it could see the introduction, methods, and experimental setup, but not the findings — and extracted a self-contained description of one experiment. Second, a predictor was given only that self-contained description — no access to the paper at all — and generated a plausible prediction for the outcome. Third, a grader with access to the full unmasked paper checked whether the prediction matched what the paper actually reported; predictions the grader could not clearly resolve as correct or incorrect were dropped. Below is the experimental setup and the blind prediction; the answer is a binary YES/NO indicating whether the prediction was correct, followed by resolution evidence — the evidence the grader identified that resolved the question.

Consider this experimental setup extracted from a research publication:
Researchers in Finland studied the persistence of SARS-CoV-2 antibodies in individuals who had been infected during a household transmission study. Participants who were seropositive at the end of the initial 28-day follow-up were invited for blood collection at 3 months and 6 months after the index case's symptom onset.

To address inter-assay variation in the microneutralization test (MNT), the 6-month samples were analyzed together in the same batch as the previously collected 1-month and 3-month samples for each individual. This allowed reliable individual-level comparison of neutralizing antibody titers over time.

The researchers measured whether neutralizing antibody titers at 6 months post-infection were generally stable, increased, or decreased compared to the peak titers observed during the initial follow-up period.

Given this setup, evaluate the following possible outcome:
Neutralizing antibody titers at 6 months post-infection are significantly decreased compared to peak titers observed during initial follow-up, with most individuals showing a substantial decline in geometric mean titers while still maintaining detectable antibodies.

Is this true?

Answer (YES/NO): YES